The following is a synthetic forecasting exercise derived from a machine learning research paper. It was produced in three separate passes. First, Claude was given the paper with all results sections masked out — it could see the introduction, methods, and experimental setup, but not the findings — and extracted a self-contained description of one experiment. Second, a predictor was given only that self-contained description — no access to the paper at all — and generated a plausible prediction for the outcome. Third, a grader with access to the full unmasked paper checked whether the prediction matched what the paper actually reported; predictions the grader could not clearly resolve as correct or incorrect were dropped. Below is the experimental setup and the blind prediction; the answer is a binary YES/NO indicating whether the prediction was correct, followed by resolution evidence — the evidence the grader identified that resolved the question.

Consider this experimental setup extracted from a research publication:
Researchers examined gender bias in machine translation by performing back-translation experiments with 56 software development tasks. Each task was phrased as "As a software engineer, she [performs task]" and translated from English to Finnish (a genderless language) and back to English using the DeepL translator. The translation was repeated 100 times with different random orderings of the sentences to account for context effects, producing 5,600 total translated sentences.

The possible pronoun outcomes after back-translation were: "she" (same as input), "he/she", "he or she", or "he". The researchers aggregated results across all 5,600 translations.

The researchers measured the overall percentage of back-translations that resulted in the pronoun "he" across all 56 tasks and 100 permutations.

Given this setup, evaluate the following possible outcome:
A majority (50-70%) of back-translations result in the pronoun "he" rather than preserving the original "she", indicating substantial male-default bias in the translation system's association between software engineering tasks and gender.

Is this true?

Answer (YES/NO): NO